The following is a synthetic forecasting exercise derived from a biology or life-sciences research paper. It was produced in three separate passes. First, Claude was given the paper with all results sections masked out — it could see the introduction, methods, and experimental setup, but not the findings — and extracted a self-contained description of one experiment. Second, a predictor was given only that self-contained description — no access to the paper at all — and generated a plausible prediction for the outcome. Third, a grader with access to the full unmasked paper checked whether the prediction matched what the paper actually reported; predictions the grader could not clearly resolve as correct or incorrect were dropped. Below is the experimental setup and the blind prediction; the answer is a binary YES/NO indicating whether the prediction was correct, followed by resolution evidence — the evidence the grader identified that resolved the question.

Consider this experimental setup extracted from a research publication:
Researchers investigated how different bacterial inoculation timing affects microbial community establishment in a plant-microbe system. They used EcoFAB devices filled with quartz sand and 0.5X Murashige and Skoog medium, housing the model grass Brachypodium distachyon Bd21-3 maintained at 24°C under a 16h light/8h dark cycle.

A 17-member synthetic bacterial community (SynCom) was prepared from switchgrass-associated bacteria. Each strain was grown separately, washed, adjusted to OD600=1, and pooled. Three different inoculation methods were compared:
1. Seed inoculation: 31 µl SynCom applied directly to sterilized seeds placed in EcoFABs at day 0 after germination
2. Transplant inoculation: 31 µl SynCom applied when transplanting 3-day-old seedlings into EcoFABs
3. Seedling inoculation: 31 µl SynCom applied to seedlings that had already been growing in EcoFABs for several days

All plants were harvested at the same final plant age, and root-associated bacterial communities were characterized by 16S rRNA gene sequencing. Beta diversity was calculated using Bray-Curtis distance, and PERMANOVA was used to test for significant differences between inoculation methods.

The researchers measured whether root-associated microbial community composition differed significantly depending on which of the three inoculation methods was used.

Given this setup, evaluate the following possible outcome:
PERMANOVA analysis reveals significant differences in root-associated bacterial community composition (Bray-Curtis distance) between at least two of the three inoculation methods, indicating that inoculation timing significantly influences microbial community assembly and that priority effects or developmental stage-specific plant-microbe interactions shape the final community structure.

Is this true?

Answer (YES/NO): NO